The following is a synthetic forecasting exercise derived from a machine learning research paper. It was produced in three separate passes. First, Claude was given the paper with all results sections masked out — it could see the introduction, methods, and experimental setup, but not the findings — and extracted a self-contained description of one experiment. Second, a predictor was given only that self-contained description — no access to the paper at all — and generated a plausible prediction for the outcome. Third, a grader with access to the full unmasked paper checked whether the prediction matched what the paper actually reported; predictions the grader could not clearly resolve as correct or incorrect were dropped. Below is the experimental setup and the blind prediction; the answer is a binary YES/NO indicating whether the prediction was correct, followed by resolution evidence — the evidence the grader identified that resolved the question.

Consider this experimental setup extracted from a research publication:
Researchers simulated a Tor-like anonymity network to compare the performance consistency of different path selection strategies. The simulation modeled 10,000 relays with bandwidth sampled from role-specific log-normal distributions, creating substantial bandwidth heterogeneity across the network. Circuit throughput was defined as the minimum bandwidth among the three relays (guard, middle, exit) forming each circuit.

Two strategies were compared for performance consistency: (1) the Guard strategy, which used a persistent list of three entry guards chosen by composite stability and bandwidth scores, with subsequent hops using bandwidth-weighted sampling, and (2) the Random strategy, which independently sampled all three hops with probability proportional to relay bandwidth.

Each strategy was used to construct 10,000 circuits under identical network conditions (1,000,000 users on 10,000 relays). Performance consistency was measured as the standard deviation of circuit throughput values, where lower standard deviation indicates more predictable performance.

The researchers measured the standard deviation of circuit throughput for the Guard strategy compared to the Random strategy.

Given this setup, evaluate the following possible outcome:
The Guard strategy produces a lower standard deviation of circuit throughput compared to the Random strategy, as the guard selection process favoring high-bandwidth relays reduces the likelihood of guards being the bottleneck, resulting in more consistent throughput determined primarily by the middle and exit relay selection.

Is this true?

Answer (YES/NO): NO